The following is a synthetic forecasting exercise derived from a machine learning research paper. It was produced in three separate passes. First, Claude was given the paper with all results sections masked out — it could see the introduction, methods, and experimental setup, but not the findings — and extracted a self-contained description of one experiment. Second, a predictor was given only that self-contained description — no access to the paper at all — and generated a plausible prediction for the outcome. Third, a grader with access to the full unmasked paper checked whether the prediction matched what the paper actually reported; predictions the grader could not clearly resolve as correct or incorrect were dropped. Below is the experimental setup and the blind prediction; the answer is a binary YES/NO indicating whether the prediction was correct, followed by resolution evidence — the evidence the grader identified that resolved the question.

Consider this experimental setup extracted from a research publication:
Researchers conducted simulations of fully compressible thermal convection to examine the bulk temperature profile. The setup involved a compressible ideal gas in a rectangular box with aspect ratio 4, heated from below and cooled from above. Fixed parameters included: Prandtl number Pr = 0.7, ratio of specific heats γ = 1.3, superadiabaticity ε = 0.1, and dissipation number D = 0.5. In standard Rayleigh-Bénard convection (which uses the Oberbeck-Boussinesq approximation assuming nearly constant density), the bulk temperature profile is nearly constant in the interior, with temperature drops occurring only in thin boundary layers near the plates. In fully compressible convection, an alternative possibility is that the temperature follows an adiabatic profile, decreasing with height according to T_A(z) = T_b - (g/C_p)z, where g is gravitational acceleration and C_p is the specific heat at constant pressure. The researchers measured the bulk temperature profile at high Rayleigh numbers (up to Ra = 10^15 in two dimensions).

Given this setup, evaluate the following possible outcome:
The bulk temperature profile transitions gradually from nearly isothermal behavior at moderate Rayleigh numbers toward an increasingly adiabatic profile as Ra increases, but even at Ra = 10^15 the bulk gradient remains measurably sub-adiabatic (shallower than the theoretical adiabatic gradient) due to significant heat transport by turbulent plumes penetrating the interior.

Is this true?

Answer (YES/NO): NO